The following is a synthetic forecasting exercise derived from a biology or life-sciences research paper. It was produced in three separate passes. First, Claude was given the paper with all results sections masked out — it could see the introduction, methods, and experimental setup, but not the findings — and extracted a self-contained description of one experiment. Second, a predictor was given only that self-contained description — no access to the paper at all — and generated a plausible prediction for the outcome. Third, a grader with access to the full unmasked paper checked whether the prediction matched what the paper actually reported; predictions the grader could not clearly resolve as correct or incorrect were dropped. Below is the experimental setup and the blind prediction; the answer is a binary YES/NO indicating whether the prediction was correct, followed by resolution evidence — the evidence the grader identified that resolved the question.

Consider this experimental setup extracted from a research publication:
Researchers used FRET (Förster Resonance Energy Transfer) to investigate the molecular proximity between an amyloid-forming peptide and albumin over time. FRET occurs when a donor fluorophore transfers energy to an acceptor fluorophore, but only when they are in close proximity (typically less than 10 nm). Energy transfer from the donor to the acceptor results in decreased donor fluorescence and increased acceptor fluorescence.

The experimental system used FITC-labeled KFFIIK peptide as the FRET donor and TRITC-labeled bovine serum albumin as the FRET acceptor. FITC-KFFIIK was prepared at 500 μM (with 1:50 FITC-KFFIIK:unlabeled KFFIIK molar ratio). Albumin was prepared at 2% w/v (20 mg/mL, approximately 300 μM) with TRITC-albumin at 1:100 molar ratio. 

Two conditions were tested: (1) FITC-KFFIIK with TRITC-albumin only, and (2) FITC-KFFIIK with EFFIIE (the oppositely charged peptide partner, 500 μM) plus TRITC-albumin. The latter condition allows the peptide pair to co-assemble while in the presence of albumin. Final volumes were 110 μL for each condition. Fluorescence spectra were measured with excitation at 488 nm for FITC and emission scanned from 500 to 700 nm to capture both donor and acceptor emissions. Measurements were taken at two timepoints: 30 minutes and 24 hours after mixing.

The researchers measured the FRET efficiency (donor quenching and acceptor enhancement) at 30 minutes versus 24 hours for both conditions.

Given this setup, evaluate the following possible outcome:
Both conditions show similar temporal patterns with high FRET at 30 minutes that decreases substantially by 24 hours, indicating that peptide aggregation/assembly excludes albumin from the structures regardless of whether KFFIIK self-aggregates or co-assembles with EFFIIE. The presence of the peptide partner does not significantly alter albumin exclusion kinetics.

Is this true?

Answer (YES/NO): NO